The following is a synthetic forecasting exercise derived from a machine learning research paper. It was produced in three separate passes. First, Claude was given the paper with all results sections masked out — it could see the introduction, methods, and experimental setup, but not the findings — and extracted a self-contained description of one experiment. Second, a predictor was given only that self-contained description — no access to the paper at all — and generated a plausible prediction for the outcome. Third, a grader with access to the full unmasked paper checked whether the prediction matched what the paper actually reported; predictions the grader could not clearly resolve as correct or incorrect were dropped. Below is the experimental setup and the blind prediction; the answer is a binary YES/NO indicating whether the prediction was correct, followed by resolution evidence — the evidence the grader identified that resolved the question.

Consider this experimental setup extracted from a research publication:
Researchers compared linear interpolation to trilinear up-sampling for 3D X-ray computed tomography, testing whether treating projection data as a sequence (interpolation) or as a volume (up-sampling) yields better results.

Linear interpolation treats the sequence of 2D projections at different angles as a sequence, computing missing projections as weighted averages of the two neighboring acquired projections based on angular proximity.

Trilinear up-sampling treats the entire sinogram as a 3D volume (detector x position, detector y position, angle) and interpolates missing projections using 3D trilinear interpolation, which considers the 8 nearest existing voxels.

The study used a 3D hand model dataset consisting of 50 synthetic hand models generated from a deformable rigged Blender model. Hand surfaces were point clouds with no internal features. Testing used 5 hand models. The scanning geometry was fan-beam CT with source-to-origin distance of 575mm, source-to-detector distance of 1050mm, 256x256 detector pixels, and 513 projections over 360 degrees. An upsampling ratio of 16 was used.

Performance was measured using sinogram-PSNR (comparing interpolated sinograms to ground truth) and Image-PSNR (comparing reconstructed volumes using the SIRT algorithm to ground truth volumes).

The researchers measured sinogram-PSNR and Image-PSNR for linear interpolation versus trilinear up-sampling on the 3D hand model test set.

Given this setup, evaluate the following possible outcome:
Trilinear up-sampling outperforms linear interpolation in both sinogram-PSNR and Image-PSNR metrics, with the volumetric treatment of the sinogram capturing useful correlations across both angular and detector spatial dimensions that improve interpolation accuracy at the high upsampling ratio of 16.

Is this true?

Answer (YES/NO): NO